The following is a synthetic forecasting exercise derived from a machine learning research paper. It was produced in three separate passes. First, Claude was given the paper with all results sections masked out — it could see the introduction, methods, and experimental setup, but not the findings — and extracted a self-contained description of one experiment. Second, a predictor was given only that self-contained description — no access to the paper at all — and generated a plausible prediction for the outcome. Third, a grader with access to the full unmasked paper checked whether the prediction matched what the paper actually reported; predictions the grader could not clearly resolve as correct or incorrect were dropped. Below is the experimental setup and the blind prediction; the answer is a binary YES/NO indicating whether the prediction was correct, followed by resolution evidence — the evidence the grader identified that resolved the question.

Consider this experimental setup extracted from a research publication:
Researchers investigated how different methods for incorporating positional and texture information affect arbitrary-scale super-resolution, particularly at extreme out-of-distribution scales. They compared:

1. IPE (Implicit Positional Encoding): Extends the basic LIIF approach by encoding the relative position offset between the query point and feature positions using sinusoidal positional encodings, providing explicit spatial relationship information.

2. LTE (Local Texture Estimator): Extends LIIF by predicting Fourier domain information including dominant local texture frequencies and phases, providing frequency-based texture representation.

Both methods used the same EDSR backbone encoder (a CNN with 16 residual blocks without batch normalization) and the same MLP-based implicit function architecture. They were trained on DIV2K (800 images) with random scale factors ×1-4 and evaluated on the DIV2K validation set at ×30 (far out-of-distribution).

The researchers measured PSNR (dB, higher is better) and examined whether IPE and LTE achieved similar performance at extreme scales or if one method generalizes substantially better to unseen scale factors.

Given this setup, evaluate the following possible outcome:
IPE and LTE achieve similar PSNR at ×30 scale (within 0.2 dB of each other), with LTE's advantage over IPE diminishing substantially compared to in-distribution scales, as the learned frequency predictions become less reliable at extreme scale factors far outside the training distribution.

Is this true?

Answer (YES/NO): NO